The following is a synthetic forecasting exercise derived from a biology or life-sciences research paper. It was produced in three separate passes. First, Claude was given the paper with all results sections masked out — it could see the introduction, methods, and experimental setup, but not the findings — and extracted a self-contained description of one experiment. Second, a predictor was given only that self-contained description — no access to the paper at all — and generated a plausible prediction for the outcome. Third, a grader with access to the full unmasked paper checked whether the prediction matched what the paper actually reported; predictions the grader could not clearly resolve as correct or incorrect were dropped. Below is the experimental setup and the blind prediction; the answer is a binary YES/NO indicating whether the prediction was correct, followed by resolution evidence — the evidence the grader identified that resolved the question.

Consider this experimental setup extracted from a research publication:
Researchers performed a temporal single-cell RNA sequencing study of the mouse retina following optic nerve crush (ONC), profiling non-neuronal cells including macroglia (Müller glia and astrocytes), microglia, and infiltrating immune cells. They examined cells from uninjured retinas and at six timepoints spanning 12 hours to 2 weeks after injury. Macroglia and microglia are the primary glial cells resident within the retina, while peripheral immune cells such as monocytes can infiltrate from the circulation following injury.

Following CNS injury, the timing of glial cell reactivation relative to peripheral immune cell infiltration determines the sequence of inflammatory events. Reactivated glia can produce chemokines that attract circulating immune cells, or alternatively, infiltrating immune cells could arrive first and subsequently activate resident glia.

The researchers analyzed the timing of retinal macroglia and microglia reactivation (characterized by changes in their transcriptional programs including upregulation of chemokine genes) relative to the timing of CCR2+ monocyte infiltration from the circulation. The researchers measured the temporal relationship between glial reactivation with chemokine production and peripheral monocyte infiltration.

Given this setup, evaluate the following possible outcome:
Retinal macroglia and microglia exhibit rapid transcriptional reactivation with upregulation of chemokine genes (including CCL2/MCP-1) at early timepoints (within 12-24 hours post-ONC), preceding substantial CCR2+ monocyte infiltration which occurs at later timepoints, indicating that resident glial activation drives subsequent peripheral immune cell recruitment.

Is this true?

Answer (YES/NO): NO